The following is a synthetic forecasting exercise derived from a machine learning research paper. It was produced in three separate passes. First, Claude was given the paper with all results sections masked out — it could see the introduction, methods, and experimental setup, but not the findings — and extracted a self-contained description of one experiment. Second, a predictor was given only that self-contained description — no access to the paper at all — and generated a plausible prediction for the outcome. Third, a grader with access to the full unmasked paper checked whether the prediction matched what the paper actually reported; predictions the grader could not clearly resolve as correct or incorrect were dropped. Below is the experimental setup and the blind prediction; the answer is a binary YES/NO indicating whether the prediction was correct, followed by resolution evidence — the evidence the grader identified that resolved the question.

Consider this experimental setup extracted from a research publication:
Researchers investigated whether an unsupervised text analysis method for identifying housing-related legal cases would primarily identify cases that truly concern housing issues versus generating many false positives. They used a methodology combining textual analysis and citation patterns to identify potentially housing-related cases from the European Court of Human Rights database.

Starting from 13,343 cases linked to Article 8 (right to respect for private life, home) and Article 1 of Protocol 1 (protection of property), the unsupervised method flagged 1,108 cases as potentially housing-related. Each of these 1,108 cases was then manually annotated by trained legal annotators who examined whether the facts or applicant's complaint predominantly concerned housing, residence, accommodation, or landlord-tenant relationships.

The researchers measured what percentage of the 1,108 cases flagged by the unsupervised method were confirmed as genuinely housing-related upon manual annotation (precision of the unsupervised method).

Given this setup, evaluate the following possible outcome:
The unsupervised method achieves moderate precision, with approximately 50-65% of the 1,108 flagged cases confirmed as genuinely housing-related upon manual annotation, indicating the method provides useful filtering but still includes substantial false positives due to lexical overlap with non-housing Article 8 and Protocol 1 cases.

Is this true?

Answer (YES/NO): NO